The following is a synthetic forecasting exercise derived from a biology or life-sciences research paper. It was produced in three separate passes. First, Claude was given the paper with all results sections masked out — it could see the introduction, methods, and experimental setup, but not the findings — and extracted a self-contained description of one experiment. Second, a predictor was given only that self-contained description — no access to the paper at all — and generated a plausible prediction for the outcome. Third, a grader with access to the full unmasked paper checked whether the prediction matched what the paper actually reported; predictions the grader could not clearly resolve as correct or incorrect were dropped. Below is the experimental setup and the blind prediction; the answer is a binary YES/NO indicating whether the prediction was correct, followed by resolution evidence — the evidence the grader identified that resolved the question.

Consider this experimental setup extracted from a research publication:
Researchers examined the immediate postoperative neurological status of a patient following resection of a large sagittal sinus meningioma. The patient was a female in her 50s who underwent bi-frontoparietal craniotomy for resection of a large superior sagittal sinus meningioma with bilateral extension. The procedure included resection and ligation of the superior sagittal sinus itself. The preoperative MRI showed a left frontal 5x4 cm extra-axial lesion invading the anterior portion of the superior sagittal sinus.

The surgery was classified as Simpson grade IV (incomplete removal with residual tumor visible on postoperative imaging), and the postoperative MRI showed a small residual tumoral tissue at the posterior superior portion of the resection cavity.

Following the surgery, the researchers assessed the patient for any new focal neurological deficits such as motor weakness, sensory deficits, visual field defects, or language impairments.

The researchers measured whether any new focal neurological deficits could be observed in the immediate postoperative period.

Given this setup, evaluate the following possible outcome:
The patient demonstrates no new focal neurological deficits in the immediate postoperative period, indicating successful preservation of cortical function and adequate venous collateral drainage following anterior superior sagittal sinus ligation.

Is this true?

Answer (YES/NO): YES